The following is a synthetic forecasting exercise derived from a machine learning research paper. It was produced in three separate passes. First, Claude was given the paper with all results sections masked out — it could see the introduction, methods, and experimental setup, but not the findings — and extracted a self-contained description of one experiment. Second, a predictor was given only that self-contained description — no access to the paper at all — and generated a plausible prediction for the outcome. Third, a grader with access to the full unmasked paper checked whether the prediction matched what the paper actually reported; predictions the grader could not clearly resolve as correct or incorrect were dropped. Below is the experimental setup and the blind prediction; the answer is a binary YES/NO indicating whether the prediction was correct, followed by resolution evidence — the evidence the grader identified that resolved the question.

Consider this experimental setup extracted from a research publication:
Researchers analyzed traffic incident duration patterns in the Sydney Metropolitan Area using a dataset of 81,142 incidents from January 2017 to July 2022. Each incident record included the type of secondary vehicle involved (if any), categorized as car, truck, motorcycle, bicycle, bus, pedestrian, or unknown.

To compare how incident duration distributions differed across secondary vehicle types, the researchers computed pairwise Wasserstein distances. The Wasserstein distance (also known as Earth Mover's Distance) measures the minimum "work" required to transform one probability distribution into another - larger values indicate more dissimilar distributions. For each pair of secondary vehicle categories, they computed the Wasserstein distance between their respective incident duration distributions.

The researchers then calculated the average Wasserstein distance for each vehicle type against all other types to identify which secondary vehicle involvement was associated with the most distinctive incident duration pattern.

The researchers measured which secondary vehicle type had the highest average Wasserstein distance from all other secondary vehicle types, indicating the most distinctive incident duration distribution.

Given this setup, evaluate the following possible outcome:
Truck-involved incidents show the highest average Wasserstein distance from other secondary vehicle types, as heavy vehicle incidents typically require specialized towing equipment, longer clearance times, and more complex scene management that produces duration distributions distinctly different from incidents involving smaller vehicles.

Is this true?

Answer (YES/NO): YES